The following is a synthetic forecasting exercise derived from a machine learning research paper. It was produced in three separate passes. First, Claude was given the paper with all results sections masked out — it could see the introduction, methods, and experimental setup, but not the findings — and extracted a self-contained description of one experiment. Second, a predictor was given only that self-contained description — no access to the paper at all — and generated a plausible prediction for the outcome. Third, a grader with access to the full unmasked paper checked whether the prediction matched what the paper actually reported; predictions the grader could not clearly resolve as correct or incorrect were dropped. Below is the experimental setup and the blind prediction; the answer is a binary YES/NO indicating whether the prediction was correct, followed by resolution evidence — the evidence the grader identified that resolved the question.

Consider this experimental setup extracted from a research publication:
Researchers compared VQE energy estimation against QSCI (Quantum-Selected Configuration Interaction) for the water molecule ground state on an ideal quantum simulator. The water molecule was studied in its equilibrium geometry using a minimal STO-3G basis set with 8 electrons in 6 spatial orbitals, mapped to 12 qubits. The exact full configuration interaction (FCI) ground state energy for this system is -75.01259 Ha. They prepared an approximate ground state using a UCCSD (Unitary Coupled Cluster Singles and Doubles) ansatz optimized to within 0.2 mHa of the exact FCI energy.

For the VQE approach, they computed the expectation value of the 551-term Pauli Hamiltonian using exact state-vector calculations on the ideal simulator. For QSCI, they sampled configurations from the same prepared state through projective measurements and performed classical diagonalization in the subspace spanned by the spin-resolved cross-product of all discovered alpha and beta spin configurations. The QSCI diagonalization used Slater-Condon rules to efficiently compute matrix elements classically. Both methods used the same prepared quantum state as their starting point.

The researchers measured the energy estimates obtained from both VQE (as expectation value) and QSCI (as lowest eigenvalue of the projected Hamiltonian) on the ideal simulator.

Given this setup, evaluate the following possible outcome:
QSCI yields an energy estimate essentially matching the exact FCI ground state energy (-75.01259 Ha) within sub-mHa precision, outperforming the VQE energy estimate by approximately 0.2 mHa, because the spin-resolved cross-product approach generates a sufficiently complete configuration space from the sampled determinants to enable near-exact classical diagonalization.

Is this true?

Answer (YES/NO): NO